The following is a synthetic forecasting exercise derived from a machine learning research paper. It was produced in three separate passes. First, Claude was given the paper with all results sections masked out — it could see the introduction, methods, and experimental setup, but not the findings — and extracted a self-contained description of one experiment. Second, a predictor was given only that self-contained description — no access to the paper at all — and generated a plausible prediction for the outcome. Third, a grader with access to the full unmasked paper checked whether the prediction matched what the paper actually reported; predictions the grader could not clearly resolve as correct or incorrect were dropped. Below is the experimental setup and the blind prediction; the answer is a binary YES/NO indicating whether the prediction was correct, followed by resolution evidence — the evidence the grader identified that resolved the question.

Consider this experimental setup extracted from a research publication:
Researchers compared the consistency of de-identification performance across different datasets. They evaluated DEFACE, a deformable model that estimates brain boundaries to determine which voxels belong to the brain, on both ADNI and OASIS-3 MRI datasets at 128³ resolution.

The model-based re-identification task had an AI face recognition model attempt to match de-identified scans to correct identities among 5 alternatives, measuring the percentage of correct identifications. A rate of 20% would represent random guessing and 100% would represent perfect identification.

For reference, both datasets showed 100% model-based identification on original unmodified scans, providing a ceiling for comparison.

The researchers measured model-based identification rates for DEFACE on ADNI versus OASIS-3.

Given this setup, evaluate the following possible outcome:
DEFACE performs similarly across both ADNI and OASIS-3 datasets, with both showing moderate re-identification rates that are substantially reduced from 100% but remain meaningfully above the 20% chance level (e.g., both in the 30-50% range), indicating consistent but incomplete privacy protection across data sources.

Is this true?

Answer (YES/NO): NO